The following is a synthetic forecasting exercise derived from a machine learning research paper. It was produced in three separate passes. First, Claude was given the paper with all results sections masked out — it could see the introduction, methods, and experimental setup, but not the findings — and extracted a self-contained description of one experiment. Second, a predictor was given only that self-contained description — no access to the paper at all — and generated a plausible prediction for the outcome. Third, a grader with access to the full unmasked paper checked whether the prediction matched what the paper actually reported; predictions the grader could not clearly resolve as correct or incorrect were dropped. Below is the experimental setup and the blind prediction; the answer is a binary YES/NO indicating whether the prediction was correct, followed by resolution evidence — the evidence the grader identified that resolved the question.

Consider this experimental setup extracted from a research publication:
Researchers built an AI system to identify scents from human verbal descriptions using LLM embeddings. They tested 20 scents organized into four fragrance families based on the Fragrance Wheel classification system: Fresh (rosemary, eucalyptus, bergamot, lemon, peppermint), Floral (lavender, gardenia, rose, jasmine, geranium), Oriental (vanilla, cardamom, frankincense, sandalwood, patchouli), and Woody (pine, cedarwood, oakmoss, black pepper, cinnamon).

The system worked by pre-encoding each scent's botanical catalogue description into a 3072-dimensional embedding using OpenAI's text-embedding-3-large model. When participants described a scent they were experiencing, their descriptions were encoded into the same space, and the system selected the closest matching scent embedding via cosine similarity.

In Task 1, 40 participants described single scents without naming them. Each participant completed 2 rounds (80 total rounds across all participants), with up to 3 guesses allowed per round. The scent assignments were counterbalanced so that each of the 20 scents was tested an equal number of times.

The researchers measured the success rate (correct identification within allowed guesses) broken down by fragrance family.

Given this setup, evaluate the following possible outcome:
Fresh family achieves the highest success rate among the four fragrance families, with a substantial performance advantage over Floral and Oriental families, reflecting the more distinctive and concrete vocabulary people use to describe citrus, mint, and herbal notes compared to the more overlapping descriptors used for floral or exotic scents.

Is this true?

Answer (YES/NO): NO